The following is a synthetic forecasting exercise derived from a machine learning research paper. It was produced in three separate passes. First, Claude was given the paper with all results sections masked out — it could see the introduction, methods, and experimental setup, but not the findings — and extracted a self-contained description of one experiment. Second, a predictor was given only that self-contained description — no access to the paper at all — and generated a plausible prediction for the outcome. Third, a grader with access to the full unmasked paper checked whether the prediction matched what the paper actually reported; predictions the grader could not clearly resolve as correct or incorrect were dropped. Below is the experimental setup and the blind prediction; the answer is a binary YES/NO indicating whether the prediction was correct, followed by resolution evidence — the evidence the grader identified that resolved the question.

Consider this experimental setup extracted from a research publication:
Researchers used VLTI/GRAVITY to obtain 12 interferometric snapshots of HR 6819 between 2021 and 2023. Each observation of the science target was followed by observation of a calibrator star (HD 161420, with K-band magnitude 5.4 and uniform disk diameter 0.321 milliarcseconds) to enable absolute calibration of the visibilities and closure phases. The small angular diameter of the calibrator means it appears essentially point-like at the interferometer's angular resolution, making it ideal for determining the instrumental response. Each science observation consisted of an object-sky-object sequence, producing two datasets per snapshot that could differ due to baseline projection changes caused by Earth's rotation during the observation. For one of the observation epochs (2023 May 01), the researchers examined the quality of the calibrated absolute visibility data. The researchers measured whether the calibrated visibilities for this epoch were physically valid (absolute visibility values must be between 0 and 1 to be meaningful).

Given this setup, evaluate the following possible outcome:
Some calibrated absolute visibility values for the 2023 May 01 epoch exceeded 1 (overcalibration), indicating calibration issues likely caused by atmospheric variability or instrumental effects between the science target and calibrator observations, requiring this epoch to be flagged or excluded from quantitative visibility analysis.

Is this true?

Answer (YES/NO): YES